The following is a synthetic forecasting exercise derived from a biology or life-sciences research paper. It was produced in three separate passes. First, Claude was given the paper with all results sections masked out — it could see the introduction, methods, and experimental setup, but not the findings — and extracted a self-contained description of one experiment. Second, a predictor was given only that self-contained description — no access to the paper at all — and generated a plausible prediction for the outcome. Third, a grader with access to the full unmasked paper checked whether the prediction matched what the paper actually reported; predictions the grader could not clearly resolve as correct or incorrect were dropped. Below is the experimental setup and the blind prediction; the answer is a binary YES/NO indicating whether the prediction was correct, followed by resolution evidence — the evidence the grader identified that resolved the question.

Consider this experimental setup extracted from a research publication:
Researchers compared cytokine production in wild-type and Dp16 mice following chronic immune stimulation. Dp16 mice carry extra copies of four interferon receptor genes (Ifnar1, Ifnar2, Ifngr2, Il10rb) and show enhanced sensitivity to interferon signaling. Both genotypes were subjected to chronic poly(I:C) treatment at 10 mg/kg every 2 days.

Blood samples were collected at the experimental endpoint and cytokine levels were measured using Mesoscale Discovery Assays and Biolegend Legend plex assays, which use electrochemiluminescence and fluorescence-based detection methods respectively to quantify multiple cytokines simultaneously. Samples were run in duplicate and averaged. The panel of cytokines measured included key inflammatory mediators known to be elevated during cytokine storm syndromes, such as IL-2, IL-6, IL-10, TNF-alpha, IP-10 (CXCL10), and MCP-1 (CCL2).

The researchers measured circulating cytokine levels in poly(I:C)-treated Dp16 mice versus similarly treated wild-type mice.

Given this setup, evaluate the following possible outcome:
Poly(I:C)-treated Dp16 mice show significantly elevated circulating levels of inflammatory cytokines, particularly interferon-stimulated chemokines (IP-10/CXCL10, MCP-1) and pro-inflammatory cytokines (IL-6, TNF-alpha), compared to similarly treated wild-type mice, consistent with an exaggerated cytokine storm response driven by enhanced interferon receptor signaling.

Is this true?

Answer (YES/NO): NO